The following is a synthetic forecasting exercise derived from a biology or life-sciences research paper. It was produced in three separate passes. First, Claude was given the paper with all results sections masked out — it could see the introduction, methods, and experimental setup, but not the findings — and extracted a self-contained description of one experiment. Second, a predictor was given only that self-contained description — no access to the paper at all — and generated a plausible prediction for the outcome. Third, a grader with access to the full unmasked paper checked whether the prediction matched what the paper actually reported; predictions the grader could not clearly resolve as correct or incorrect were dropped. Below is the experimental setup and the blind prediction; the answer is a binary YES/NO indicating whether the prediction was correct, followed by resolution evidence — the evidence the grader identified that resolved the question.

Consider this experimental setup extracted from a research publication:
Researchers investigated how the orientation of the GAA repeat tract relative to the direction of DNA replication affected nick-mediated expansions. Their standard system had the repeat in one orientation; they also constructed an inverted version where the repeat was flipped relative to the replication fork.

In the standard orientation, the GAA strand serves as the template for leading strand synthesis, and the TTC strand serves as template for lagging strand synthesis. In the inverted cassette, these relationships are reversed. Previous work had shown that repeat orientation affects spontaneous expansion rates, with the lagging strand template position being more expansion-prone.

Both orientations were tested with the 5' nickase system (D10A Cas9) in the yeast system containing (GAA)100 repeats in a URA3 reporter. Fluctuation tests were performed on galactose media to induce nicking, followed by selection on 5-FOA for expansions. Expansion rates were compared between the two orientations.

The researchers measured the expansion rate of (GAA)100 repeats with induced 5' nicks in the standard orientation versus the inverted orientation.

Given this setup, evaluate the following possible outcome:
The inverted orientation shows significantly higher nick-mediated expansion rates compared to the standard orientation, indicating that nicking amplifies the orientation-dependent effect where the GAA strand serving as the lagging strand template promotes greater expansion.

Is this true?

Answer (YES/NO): NO